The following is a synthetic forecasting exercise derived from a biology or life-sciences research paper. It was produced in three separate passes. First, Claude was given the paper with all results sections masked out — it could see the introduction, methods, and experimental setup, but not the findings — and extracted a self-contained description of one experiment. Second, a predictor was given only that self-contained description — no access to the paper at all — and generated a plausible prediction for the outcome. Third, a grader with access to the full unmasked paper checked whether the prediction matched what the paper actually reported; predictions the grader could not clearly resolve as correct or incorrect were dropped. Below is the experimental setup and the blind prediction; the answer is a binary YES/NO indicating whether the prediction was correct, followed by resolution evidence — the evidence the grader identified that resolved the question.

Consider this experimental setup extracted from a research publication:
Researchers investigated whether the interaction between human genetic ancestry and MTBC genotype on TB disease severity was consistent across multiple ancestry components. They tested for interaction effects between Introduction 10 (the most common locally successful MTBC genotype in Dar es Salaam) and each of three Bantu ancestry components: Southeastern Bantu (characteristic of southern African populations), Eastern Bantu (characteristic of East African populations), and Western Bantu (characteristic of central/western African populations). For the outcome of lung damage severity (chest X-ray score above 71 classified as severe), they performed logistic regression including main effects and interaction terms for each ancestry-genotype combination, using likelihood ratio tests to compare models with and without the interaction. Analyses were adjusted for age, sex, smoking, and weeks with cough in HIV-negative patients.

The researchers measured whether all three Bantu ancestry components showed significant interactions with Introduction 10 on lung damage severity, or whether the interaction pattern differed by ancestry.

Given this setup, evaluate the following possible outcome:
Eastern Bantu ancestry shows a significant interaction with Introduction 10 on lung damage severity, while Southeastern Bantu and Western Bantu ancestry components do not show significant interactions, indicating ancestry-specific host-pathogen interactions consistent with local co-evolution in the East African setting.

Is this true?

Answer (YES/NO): NO